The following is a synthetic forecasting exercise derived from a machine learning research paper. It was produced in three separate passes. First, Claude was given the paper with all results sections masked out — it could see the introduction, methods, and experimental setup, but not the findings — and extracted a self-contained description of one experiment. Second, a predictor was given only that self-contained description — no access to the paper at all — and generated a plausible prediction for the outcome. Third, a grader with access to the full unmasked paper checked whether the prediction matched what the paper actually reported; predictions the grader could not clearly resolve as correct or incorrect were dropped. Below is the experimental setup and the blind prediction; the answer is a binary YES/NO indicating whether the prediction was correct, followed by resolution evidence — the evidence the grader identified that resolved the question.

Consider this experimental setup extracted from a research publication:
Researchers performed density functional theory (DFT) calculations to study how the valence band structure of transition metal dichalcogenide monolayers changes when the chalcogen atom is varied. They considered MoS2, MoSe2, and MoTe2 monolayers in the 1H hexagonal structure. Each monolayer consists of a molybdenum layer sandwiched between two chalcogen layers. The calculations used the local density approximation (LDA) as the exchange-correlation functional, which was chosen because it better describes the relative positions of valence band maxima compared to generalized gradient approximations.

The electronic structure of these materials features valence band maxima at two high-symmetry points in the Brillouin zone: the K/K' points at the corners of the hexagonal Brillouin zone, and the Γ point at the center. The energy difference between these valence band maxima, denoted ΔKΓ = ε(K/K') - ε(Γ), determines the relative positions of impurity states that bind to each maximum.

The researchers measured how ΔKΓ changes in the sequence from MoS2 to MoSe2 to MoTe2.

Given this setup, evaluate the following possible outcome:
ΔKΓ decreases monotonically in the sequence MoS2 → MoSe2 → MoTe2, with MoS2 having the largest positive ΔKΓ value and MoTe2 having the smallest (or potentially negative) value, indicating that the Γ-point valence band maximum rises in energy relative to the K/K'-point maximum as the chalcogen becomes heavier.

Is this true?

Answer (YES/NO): NO